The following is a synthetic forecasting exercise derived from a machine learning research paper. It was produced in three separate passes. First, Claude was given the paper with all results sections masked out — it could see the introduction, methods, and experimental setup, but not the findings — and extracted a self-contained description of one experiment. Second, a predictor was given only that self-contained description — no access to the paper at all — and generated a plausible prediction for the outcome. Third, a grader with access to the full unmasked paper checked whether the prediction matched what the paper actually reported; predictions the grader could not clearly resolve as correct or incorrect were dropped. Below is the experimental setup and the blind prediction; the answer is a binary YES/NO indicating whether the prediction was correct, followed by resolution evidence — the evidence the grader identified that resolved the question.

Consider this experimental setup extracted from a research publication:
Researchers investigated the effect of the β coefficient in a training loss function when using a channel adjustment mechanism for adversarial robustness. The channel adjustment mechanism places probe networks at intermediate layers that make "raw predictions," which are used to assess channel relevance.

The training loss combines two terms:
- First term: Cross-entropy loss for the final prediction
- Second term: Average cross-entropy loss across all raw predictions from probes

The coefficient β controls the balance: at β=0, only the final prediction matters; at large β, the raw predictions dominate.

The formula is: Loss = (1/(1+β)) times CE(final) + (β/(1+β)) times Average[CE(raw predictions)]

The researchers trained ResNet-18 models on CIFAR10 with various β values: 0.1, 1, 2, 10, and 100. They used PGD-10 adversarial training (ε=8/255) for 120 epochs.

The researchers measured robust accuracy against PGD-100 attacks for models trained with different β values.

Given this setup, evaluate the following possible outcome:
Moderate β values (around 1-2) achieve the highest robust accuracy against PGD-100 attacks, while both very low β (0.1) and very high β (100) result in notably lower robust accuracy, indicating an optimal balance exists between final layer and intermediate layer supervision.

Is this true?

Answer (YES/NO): YES